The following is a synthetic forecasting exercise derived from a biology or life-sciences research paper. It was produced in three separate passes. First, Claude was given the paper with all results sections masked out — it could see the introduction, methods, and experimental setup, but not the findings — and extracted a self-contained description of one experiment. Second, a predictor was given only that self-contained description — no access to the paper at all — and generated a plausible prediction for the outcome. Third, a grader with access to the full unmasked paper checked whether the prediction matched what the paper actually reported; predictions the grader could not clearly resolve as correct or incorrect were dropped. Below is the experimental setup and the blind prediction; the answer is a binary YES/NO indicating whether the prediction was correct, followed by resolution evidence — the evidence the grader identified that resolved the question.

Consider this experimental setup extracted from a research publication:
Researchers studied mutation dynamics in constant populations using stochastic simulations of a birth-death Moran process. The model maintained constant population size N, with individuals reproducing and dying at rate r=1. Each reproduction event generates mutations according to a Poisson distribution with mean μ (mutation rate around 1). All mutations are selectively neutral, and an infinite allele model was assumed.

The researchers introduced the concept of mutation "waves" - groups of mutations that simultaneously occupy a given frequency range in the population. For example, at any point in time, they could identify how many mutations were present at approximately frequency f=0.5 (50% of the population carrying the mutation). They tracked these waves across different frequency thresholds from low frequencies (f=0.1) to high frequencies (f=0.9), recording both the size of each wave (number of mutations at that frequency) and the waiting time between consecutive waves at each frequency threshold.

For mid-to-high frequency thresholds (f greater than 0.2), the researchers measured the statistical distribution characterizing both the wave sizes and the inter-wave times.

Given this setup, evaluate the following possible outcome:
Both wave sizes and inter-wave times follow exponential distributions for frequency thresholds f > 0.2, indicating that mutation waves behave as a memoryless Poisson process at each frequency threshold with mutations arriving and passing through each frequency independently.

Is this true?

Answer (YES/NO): NO